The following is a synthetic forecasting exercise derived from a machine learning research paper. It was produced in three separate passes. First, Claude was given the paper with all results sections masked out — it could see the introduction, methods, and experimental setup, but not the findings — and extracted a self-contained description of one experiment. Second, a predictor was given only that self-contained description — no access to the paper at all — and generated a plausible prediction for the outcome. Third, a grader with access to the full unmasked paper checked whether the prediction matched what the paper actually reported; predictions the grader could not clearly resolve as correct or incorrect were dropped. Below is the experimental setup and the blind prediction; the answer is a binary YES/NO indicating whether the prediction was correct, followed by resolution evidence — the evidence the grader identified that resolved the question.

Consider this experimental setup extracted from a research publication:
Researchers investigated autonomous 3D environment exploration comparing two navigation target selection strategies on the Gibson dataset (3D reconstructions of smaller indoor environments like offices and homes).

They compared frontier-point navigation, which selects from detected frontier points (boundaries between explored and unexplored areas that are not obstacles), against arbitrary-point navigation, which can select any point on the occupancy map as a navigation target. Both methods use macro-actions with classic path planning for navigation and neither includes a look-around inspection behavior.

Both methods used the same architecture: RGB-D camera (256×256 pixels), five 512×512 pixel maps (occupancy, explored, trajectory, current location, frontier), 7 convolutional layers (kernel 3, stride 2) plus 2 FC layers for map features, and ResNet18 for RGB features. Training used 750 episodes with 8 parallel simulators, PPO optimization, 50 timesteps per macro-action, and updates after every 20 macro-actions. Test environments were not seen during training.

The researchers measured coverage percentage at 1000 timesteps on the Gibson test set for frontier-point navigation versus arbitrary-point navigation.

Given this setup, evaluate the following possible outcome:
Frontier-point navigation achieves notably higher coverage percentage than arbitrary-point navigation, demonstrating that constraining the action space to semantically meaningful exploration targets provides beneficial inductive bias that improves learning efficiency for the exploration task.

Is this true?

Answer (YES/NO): NO